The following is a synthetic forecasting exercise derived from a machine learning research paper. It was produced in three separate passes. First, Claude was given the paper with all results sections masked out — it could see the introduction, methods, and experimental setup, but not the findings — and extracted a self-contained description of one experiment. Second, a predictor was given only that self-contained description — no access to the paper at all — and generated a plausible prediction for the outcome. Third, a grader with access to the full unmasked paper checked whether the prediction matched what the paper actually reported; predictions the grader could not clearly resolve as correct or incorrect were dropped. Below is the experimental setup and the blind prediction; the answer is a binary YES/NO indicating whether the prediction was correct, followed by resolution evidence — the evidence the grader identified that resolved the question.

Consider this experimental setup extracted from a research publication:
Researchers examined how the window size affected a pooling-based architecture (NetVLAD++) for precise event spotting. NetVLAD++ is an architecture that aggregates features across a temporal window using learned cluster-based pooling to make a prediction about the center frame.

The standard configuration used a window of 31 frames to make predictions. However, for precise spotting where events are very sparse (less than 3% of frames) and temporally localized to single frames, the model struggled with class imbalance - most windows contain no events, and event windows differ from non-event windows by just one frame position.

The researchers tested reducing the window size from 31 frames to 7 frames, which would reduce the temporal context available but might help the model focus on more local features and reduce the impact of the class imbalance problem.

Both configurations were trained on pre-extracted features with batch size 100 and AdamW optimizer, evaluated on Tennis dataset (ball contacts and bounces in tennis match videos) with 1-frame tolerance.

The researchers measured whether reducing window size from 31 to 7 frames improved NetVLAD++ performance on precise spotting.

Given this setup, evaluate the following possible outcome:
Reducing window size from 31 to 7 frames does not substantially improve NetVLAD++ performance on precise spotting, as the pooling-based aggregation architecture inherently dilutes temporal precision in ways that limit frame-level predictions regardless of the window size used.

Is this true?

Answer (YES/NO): YES